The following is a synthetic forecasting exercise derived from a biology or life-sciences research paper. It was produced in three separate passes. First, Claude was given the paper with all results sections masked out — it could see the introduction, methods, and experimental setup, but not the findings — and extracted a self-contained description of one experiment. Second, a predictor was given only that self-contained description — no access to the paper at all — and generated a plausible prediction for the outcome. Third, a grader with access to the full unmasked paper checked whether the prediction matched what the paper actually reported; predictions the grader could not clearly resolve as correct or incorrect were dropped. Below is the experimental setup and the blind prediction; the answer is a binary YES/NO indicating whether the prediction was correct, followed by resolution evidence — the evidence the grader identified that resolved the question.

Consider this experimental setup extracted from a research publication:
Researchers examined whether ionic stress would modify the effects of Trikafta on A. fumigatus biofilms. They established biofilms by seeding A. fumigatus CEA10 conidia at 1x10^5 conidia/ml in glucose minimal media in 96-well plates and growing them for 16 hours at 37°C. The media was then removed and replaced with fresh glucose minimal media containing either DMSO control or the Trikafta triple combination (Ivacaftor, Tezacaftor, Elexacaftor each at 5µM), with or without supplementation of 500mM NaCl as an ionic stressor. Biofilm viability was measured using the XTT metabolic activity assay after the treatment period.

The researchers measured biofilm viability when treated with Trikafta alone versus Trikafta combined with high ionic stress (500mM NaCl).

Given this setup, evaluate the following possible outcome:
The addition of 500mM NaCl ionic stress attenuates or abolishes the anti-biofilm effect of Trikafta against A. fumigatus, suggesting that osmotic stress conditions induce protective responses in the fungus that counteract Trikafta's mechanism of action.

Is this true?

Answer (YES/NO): NO